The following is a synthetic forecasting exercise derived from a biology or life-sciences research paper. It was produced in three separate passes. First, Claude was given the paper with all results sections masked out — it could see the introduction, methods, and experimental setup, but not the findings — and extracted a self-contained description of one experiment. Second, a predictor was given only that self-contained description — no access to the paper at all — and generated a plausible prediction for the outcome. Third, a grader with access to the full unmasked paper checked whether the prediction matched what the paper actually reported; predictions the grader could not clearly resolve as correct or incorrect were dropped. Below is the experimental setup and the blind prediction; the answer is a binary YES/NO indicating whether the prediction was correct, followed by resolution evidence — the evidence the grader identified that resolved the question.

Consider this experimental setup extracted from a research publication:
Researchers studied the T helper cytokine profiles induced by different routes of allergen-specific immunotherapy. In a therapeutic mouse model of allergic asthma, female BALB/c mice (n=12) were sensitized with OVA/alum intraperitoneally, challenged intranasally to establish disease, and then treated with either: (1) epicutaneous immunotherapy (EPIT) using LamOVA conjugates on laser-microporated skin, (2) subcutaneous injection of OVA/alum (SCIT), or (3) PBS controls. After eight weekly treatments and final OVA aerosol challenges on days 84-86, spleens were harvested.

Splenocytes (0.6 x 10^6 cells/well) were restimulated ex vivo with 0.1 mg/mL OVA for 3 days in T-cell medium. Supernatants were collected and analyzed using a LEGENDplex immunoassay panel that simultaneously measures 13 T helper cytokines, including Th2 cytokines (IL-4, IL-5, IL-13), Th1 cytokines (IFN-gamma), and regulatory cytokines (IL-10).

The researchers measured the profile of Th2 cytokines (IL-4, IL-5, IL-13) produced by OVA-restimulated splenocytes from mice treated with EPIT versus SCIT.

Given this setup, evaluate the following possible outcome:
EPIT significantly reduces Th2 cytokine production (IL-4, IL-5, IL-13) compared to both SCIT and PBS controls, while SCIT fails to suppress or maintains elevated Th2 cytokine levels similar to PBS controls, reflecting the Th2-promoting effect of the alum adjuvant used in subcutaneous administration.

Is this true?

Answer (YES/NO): NO